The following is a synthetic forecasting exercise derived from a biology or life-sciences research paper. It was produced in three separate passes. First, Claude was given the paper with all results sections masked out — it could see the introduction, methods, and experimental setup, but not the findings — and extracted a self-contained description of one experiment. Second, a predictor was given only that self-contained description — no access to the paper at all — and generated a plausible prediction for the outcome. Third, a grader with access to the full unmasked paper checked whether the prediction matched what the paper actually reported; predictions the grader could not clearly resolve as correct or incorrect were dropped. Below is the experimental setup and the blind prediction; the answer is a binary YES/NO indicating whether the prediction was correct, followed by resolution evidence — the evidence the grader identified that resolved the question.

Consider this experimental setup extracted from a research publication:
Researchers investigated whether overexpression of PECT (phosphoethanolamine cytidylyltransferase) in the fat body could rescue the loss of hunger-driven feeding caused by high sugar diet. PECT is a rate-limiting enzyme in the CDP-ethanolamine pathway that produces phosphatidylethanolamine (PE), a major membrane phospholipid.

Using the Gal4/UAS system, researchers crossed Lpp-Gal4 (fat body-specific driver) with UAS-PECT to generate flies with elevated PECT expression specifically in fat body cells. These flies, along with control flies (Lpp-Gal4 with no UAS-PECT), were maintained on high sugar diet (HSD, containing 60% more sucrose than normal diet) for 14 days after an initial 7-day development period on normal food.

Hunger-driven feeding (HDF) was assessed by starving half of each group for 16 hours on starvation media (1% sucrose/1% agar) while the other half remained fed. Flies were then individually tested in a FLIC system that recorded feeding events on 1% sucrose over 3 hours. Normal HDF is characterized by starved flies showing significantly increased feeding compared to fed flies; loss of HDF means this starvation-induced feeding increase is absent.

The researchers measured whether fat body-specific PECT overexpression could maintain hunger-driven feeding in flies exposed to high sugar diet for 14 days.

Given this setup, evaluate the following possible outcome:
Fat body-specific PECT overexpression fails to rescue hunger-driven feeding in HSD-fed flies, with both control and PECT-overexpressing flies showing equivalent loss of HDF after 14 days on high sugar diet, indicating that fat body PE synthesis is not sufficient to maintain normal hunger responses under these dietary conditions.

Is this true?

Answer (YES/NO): NO